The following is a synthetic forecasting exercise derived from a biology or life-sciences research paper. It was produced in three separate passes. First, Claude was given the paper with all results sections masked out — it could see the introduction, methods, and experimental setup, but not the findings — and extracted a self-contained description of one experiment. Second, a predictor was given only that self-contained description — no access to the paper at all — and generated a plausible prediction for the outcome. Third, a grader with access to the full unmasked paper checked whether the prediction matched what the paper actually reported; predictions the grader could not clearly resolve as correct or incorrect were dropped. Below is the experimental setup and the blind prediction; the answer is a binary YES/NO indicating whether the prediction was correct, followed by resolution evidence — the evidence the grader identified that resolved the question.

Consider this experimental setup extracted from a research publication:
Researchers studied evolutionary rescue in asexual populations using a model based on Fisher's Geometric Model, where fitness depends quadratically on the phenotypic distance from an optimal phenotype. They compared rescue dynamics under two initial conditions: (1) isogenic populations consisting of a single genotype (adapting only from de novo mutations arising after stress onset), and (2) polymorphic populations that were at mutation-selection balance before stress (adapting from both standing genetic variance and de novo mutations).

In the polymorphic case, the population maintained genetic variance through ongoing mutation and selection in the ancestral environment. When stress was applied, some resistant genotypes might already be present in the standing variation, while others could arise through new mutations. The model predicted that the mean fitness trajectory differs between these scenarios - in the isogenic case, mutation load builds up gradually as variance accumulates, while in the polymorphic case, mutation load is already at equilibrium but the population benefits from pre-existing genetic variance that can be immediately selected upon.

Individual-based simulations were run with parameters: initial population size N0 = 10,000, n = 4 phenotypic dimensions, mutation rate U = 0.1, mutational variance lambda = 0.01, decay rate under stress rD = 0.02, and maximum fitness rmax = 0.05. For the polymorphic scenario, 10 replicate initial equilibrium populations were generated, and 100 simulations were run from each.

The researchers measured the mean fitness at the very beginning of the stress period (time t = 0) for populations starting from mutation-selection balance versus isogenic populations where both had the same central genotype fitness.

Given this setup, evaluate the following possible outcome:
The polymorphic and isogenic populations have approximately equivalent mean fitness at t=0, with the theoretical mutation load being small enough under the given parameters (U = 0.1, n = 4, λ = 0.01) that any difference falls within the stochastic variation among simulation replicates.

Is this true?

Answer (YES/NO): NO